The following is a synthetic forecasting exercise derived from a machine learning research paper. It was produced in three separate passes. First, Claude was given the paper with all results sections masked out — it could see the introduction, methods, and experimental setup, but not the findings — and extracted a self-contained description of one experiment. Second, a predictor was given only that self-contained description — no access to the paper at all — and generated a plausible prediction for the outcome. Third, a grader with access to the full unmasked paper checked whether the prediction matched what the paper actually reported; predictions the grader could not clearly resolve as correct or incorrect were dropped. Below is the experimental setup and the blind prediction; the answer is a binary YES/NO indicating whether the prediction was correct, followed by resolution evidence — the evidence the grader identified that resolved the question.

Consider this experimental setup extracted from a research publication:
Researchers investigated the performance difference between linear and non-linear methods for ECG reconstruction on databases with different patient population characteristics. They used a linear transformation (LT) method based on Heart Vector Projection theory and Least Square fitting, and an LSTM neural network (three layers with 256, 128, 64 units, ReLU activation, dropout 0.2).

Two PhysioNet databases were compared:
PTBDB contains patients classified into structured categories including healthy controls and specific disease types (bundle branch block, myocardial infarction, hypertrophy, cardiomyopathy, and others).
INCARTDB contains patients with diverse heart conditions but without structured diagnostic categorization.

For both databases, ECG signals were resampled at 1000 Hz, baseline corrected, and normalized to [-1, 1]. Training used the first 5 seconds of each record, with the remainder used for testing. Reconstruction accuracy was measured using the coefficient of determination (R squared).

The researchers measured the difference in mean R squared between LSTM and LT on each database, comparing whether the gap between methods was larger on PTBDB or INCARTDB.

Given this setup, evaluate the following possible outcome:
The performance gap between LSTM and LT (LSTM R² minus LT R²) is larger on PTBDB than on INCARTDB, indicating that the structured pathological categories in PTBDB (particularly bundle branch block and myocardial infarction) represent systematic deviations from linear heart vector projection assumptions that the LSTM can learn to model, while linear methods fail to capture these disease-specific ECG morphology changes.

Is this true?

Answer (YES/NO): NO